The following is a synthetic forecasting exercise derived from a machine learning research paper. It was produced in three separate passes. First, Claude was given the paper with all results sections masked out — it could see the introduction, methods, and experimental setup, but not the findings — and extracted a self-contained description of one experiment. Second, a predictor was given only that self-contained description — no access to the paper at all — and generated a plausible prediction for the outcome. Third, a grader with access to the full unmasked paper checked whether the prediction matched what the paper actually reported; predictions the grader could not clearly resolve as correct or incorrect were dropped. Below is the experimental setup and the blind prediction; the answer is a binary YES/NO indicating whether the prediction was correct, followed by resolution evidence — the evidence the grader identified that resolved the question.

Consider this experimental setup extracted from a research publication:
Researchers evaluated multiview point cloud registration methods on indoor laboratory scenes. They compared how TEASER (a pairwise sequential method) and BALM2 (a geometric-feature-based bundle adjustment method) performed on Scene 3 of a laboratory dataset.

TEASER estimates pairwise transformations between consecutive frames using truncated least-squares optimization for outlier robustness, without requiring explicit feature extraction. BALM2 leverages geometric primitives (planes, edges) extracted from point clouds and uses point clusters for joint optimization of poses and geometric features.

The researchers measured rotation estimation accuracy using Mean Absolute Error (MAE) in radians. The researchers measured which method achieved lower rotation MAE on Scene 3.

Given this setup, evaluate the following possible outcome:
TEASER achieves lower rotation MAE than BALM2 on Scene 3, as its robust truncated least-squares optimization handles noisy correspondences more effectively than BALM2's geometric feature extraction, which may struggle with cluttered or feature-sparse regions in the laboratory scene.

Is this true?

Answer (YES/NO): YES